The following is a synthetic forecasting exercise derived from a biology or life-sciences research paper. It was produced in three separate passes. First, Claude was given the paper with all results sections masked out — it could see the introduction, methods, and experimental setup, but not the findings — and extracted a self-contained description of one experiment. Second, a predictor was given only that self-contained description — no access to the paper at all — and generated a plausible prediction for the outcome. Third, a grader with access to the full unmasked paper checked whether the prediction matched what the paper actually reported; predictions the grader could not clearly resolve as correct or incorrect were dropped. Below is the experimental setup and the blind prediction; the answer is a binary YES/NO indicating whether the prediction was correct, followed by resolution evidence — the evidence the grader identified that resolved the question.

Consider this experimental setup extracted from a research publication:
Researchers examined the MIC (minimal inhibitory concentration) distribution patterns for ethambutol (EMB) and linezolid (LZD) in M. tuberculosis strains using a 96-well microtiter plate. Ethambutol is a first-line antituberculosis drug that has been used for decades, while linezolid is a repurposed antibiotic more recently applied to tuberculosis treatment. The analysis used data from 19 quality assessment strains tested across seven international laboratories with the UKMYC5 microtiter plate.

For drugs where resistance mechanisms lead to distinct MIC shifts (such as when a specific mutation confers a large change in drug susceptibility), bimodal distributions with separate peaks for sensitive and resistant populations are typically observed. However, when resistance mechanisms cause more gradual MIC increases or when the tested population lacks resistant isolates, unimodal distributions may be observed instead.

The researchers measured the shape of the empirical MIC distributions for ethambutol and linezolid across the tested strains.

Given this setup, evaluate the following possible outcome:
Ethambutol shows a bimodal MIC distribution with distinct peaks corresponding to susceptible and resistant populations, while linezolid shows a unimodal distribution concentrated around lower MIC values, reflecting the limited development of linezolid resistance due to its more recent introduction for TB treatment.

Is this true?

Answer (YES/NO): NO